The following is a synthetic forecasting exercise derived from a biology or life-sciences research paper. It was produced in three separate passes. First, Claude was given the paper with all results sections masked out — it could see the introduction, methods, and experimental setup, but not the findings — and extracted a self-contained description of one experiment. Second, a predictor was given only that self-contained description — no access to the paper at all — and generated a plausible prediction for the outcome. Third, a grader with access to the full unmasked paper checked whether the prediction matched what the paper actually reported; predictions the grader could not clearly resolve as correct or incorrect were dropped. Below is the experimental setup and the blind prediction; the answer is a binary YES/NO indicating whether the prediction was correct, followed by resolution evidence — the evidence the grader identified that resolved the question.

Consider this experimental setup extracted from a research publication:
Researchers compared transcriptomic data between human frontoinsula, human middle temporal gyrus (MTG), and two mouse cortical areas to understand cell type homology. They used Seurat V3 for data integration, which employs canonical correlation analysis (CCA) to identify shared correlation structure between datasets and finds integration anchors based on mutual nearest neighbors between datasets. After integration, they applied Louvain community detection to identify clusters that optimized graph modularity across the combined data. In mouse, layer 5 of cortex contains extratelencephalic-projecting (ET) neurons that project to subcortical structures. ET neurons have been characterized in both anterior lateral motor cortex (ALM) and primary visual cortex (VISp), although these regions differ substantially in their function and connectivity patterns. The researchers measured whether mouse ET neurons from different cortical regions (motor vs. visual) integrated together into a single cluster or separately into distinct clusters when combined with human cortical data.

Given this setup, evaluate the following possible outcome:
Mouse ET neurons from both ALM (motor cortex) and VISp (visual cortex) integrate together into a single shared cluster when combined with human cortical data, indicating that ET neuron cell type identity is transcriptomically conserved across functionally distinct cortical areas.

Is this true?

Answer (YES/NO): YES